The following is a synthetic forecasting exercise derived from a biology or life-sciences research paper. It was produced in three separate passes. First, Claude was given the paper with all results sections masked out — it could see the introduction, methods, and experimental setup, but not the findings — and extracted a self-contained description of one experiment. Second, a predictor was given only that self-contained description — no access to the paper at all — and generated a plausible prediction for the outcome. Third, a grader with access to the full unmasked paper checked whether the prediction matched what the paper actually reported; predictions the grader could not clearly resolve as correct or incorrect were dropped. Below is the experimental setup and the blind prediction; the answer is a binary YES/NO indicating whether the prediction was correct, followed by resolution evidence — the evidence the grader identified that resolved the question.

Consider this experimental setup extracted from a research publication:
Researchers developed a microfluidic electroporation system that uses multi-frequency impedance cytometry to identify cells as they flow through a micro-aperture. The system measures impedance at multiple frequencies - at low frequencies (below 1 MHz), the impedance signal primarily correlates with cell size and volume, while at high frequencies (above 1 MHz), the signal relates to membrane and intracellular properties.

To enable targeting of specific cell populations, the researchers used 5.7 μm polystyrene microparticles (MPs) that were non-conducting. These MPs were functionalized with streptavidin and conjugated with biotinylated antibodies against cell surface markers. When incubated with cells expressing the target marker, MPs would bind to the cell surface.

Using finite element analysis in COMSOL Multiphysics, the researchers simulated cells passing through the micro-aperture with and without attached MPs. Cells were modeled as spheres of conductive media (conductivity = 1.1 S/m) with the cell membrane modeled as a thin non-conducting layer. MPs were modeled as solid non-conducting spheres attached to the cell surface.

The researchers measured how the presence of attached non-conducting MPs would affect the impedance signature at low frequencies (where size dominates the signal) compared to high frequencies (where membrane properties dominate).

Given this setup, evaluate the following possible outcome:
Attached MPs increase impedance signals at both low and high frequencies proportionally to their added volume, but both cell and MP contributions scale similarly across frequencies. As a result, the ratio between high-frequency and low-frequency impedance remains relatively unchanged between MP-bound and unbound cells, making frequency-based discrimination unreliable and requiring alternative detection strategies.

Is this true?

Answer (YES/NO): NO